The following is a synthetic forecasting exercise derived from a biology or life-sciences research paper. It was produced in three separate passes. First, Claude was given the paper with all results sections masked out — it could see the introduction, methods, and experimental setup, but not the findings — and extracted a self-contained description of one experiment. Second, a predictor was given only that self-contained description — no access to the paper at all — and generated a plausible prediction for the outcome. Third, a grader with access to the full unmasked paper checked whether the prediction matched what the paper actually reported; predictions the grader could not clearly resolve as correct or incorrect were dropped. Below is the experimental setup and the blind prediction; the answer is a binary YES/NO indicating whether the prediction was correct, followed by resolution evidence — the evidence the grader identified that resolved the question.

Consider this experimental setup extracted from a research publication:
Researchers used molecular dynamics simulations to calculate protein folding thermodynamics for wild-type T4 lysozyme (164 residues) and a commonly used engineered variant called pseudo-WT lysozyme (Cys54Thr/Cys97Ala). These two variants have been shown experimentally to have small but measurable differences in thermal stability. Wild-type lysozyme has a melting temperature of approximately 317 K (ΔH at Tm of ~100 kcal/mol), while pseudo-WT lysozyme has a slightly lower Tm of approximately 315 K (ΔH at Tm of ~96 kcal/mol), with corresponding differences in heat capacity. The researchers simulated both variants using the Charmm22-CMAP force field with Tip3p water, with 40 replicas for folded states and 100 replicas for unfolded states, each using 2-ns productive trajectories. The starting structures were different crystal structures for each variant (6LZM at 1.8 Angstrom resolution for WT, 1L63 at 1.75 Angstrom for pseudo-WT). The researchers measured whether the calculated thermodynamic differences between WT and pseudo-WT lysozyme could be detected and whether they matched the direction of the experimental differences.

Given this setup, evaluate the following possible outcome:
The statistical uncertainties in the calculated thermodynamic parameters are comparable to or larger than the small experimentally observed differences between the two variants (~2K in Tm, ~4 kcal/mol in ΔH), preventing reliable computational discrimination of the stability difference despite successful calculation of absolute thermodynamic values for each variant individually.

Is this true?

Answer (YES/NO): NO